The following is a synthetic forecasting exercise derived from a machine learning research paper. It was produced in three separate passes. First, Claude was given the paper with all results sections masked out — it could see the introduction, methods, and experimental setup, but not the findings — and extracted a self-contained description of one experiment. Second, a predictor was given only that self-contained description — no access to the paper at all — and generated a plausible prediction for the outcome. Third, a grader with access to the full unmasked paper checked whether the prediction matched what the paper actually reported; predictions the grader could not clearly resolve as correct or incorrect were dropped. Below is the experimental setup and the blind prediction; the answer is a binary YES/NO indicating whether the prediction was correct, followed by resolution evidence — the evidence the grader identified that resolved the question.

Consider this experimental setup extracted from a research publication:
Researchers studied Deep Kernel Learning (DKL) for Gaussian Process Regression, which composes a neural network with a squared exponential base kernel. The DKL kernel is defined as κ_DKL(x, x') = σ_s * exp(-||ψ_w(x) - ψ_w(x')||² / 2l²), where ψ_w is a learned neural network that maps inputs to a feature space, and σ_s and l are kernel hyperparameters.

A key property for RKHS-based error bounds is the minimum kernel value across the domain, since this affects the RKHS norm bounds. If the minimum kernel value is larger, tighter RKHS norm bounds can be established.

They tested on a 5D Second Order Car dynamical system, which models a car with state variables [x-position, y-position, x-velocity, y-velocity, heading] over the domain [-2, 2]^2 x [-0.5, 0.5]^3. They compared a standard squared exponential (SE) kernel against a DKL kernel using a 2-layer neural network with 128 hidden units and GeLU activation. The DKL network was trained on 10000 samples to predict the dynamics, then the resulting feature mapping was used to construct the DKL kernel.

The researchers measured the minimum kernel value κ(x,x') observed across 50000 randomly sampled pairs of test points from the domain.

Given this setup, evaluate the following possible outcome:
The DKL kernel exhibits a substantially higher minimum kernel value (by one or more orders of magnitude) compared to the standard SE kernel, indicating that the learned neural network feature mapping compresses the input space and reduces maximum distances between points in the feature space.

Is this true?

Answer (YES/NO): YES